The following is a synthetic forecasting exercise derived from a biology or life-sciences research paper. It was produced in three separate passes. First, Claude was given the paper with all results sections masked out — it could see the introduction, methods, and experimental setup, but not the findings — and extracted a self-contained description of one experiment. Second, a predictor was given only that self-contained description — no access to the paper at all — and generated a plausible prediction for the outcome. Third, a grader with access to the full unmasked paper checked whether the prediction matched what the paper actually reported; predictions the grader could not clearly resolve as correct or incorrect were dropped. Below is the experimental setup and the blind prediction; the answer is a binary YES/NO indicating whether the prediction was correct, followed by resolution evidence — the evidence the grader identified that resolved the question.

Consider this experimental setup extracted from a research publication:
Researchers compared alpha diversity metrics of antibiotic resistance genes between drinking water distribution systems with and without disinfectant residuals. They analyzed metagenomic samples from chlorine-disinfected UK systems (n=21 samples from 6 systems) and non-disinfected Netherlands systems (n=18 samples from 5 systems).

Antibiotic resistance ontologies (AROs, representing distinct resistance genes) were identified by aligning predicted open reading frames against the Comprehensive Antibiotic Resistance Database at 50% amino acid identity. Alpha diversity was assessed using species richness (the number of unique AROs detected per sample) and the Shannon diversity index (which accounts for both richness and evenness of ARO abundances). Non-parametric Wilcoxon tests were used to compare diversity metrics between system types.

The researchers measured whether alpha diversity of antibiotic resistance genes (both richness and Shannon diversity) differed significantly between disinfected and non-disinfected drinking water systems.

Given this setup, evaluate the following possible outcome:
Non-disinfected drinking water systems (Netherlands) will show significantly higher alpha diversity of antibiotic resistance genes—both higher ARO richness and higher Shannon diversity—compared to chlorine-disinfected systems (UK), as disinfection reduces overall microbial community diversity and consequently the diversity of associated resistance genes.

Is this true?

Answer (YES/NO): NO